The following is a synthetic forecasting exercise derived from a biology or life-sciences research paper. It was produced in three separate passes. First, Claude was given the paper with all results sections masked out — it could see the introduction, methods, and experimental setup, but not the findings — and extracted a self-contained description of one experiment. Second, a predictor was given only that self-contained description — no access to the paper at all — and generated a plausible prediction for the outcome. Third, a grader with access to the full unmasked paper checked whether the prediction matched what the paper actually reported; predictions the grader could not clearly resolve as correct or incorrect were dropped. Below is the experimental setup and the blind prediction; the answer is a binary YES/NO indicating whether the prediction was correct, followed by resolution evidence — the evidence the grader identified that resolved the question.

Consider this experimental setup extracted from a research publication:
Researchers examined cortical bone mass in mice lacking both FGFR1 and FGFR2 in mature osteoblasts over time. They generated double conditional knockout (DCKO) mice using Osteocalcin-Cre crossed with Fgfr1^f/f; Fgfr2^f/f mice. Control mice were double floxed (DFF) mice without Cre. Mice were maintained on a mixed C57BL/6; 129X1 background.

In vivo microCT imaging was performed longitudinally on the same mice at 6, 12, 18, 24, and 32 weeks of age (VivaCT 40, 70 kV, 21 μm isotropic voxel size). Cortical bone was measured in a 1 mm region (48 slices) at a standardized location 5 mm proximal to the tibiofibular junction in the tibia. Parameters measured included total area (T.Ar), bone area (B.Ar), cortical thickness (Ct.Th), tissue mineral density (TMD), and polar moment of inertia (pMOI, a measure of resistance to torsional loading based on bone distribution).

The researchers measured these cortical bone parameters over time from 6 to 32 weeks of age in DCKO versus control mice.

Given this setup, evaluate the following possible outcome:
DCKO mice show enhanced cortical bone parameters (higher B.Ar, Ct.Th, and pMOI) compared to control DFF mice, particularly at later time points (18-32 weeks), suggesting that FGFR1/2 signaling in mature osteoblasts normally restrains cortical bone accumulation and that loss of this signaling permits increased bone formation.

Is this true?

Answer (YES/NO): YES